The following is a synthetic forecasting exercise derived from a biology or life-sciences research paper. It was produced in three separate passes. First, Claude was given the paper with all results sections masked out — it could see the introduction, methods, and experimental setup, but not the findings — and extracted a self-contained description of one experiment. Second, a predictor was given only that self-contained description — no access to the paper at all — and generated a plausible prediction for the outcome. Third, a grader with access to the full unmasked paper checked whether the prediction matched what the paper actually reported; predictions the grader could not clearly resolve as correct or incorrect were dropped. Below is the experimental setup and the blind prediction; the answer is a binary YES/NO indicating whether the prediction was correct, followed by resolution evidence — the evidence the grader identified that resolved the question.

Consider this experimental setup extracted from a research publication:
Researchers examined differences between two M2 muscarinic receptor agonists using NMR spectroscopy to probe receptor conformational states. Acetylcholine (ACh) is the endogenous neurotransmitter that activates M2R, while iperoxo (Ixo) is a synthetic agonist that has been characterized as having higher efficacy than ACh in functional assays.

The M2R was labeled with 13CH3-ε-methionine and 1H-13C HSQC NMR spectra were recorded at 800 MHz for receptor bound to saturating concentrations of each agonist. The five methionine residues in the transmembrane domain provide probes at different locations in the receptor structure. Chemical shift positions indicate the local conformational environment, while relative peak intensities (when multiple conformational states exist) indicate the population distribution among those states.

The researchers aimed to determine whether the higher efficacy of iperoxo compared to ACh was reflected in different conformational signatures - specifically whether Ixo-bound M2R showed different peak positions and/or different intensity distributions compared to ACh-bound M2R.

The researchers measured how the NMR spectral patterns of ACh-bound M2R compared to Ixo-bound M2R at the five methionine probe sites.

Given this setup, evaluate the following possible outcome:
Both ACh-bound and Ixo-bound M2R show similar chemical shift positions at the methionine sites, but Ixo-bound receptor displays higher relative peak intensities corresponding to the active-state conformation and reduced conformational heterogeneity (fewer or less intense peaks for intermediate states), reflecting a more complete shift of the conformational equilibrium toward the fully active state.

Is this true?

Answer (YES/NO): NO